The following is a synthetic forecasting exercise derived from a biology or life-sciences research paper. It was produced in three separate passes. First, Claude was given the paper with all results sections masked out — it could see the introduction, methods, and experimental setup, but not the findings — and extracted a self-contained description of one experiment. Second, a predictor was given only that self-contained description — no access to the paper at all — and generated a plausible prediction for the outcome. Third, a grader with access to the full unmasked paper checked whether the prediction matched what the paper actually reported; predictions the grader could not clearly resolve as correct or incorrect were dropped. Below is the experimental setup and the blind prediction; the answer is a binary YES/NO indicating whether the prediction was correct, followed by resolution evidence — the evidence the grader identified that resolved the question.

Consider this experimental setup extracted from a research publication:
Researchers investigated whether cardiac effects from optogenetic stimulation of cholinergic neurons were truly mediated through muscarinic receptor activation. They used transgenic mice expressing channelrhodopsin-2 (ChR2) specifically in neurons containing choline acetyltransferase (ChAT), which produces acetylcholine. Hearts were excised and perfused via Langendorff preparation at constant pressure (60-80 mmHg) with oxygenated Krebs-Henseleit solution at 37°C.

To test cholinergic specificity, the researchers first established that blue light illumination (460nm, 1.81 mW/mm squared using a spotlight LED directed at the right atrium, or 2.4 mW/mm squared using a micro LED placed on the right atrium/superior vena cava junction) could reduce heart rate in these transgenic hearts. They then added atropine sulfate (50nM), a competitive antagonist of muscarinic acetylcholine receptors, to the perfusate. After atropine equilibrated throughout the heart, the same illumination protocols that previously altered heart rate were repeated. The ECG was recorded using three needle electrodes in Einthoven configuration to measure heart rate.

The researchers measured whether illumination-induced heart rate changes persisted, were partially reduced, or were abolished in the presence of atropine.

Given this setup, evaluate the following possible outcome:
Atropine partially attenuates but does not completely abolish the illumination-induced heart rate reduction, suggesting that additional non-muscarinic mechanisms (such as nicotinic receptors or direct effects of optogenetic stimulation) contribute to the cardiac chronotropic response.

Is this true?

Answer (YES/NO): NO